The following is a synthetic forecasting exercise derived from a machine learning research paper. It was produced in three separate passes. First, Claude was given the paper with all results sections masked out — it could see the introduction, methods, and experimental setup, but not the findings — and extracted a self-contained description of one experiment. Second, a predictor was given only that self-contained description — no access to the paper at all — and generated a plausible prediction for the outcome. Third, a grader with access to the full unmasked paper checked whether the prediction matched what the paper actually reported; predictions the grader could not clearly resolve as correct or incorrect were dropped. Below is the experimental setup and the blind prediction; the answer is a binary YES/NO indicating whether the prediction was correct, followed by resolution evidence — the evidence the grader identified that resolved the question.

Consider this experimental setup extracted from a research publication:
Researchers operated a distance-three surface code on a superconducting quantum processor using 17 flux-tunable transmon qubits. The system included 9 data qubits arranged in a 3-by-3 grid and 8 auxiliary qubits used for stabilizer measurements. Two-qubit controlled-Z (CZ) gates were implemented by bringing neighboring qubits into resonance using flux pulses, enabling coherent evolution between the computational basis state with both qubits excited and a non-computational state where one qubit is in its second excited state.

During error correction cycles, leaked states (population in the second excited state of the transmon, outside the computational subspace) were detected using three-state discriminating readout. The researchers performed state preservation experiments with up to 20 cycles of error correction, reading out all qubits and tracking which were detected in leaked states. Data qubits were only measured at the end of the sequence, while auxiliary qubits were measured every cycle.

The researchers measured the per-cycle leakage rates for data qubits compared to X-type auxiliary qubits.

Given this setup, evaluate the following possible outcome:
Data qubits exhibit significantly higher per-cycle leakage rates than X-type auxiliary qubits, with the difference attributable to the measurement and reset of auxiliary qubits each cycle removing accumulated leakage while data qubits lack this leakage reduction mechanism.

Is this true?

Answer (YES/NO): NO